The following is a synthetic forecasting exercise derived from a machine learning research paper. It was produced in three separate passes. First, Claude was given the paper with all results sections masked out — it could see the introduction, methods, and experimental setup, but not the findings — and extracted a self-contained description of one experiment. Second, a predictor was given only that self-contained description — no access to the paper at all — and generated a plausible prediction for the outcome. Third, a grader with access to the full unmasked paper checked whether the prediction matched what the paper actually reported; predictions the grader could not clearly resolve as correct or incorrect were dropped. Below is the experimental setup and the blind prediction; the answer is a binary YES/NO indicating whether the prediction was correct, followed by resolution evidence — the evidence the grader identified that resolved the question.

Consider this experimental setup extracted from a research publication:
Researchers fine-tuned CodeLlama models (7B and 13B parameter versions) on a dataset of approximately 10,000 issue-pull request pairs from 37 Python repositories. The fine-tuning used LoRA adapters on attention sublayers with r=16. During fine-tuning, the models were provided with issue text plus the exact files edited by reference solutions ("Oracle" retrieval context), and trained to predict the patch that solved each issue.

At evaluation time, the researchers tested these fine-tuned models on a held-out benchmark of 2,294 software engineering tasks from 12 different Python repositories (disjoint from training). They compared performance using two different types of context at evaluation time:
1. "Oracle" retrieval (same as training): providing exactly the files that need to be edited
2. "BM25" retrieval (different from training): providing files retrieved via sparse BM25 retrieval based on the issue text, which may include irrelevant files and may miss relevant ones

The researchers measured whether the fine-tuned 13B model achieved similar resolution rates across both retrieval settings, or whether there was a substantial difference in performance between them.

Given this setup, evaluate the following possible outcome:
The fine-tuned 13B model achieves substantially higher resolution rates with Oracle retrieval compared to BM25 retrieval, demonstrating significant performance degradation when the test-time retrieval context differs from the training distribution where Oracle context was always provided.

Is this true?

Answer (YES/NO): YES